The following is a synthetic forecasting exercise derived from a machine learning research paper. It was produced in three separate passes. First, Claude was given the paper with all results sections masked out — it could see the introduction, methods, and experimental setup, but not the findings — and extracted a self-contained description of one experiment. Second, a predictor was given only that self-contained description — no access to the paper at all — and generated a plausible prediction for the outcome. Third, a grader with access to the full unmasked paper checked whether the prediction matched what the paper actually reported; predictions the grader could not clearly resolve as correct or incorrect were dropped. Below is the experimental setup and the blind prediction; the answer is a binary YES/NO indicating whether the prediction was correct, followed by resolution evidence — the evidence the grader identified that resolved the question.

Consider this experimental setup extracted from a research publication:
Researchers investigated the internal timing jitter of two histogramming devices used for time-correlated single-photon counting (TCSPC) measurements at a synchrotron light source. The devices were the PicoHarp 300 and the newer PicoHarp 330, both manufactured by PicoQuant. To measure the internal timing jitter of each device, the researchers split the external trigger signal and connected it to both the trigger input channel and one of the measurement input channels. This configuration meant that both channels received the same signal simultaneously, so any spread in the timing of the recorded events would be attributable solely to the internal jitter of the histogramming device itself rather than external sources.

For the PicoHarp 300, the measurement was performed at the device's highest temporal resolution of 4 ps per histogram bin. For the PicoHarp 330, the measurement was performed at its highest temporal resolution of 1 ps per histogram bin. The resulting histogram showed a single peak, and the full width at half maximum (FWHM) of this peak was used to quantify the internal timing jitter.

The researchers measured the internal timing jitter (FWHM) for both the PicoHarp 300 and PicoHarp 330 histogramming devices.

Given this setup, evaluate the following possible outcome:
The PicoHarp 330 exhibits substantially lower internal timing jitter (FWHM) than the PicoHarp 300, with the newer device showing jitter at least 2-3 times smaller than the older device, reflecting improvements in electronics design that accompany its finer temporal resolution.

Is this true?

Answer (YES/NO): NO